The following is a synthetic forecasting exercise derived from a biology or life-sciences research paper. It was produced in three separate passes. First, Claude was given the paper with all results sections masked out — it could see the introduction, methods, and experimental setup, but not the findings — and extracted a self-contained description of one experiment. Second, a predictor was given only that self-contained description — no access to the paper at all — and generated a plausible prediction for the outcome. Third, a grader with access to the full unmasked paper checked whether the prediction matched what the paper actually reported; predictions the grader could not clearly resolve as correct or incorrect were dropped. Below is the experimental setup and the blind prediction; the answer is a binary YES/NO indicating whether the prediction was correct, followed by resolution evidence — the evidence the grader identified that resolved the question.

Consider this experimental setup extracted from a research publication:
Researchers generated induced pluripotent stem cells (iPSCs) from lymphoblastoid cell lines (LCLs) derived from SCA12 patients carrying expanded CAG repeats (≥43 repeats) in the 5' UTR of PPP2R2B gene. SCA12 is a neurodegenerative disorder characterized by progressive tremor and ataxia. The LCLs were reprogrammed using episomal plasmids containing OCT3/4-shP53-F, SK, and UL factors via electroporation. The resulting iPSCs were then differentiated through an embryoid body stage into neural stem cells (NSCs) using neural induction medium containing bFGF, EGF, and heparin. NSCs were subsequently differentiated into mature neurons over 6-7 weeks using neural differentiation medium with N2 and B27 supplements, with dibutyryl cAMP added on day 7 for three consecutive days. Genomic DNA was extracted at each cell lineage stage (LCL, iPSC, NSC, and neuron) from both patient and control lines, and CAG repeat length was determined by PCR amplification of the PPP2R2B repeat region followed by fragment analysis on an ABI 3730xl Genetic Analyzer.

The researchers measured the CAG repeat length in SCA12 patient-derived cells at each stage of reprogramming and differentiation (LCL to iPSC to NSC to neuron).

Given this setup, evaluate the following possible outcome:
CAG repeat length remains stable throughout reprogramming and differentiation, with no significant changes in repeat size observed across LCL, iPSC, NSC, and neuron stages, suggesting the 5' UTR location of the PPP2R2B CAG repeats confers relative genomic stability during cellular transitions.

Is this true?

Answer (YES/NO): YES